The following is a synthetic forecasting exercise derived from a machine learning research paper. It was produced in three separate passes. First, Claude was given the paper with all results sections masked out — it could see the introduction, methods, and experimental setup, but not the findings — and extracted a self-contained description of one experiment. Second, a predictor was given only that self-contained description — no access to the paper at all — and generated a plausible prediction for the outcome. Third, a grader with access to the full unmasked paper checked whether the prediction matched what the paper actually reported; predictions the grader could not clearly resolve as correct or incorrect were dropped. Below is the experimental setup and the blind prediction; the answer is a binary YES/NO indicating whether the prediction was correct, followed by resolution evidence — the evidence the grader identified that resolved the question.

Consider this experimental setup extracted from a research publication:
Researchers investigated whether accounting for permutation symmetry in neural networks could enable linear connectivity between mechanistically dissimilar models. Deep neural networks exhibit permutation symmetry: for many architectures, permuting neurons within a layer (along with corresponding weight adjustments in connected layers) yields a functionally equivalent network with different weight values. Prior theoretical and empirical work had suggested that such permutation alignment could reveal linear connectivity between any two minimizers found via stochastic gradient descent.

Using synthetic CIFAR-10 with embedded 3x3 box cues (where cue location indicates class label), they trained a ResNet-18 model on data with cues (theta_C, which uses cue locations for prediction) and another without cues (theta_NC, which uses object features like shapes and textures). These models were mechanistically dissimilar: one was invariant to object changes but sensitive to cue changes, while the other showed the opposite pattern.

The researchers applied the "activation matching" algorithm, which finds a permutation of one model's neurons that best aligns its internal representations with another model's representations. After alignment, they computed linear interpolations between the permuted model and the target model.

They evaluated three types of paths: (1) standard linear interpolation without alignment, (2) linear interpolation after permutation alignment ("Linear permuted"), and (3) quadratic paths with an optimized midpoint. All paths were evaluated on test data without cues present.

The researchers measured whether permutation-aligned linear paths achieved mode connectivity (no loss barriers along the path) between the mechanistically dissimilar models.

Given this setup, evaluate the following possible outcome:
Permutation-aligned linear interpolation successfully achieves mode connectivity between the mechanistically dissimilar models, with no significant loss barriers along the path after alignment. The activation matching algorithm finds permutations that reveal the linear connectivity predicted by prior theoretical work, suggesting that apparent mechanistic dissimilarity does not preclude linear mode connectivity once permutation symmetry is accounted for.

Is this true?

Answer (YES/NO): NO